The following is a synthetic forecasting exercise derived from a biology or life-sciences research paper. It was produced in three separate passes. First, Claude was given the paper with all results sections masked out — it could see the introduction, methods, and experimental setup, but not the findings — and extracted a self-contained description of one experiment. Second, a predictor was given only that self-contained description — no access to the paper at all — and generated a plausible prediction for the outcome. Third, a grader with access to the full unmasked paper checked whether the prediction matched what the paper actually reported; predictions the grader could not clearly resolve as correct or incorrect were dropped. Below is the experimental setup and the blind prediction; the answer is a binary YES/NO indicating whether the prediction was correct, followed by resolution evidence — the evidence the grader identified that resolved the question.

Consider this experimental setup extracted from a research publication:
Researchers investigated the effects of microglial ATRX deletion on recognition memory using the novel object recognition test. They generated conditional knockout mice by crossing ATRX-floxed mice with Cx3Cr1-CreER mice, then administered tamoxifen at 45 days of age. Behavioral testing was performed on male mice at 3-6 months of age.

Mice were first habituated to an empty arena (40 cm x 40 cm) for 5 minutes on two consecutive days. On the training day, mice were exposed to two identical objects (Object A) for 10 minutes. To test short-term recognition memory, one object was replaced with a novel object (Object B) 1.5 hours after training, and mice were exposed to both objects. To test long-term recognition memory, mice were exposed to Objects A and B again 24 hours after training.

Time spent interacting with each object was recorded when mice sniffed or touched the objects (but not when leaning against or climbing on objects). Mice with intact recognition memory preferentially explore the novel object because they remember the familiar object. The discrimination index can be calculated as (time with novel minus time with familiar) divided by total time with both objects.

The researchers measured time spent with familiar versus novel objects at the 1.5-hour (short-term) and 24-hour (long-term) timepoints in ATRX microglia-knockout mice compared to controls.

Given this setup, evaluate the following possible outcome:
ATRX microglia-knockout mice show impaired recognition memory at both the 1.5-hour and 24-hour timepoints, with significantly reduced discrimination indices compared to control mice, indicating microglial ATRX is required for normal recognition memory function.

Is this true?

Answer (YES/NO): YES